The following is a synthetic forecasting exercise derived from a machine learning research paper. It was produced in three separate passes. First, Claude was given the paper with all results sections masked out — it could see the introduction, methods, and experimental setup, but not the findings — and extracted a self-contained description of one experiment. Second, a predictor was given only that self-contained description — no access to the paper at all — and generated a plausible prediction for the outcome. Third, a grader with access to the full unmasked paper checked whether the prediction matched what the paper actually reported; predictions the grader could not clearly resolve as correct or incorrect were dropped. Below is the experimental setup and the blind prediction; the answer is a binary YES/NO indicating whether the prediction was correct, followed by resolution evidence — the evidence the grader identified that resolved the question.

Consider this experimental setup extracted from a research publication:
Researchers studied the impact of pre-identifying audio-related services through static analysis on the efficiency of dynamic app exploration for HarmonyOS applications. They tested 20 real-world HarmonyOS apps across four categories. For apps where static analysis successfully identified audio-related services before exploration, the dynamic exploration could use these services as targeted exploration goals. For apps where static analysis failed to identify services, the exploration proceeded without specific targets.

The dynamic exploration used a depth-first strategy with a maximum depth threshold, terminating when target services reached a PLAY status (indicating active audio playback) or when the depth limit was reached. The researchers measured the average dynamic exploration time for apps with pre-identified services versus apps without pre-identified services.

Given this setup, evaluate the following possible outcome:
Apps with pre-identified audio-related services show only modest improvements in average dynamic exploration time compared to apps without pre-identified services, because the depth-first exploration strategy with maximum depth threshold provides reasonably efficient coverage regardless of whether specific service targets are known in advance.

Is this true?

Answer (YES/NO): NO